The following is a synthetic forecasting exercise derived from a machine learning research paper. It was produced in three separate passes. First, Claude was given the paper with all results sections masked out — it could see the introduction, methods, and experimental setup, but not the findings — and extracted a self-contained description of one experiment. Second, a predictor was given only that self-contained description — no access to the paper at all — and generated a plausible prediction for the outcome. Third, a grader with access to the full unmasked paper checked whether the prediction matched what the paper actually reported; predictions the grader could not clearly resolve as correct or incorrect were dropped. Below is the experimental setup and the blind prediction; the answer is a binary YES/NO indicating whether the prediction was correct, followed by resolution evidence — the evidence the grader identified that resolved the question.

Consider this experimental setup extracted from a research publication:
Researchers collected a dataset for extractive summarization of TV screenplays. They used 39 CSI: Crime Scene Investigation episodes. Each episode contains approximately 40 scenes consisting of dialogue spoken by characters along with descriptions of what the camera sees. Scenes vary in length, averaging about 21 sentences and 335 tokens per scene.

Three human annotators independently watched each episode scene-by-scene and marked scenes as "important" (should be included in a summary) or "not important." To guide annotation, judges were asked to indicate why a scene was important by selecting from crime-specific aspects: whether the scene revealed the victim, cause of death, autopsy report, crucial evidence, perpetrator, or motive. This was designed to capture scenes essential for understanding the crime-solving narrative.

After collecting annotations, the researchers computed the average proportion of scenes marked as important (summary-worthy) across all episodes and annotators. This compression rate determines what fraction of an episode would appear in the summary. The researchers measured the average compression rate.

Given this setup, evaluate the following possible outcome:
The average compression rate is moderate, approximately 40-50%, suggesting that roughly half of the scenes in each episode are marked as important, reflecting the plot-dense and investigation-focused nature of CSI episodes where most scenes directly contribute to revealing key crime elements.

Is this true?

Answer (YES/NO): NO